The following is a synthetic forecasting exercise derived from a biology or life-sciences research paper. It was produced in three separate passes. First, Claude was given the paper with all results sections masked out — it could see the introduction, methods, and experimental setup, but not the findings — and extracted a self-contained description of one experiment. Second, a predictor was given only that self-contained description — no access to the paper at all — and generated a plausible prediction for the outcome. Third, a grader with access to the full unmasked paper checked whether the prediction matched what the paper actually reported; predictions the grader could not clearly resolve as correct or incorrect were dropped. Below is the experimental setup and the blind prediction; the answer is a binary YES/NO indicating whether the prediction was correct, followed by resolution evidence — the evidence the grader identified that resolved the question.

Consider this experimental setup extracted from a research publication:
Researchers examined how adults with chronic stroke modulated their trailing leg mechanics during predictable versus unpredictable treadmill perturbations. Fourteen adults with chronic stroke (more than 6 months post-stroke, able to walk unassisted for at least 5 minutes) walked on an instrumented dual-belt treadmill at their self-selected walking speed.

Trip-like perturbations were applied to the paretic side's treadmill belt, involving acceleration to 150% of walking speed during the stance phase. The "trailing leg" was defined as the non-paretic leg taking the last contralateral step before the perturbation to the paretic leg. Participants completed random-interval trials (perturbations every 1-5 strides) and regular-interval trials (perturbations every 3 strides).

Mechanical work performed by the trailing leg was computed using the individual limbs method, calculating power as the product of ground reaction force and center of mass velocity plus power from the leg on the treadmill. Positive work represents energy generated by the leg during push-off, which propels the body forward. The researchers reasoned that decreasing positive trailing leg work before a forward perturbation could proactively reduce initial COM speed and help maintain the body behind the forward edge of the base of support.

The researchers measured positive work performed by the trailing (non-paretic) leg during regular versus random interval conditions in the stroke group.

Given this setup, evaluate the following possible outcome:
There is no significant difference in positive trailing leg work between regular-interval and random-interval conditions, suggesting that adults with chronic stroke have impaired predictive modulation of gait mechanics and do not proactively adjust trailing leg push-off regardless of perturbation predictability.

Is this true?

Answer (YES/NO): YES